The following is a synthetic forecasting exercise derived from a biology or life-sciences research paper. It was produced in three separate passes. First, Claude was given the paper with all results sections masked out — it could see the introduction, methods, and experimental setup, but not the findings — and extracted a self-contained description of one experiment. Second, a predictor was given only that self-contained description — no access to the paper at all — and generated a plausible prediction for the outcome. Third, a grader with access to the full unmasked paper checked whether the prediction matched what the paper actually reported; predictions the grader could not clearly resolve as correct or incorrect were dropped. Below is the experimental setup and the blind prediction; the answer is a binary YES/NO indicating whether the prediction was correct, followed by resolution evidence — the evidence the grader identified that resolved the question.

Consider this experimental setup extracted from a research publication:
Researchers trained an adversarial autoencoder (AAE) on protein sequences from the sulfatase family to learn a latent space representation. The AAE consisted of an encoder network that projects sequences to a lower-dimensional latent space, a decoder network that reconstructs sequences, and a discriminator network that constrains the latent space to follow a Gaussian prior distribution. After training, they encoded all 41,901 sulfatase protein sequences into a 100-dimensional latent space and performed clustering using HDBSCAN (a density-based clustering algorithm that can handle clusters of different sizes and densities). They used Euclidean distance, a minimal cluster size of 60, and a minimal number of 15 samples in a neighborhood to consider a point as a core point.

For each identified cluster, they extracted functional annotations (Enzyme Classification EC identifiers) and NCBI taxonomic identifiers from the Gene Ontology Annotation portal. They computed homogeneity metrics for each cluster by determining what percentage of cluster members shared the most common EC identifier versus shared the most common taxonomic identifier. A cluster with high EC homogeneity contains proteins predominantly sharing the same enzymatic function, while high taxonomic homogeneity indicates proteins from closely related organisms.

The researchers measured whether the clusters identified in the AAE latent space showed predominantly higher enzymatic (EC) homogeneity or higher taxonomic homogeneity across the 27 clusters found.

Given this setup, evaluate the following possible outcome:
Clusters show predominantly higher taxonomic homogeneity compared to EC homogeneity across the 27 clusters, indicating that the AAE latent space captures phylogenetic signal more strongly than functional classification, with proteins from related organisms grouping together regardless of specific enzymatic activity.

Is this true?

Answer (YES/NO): NO